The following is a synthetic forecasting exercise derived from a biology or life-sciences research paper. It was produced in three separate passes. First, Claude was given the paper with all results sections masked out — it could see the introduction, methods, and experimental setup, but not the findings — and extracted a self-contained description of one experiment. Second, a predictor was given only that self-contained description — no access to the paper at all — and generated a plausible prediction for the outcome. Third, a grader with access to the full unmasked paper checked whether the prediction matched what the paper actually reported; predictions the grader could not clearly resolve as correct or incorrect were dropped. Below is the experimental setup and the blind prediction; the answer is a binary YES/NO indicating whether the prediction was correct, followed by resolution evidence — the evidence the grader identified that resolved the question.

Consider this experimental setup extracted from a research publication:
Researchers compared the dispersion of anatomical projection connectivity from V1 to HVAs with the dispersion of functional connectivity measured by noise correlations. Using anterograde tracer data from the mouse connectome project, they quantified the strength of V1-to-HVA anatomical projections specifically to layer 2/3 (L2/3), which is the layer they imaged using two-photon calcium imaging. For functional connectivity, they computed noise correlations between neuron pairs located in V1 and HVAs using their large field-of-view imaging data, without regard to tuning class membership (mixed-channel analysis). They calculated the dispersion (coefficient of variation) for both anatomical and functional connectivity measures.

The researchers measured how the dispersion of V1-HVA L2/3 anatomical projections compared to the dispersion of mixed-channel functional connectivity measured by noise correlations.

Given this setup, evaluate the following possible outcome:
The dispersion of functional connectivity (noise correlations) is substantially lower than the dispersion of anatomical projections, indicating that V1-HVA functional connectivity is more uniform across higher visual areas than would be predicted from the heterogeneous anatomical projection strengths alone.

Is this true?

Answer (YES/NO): NO